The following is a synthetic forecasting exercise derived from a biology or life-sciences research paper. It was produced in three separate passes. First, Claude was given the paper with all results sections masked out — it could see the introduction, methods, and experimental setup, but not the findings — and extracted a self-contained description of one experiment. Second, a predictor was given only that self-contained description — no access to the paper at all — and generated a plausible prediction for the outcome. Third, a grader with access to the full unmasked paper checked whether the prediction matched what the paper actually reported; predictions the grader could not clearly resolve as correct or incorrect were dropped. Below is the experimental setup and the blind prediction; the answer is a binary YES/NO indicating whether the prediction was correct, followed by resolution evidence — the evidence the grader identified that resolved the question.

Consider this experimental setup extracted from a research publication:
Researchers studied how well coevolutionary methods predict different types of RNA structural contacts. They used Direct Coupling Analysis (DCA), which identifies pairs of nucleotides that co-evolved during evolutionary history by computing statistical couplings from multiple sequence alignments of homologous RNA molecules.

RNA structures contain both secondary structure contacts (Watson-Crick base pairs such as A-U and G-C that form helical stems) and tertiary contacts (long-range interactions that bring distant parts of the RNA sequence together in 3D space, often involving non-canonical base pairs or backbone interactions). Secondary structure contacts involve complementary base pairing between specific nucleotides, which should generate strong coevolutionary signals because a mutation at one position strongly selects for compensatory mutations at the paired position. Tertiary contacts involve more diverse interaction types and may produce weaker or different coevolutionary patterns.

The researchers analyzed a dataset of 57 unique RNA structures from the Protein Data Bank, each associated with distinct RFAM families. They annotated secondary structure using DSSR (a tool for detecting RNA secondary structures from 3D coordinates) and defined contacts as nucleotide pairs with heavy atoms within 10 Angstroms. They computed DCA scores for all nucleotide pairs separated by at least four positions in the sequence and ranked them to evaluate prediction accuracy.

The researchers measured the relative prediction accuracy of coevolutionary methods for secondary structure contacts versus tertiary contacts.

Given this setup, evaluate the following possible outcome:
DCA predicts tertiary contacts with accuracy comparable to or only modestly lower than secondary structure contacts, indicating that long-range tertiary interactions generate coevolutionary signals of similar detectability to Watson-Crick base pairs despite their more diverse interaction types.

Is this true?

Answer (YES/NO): NO